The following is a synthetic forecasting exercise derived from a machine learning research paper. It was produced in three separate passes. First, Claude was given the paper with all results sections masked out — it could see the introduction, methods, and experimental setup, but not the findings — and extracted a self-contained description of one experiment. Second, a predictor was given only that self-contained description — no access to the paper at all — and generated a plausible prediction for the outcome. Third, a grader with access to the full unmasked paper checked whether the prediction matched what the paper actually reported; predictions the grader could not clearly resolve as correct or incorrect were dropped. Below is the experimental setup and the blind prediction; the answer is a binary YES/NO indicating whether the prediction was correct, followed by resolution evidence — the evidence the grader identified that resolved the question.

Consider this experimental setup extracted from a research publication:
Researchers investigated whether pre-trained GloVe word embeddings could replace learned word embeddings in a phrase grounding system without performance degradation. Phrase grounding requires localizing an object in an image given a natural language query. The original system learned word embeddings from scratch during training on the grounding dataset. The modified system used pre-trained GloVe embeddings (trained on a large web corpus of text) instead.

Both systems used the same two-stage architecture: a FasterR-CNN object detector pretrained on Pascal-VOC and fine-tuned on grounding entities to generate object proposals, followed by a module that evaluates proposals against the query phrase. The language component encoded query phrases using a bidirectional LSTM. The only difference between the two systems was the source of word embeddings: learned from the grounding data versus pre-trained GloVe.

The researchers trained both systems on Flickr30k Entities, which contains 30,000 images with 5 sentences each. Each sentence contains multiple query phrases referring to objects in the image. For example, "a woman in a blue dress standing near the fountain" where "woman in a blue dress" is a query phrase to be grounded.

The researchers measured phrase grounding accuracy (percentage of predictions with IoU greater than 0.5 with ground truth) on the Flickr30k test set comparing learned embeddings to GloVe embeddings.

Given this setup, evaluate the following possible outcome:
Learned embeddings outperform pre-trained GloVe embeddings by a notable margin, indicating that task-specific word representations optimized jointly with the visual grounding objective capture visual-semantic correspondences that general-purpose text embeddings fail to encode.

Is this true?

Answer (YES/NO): NO